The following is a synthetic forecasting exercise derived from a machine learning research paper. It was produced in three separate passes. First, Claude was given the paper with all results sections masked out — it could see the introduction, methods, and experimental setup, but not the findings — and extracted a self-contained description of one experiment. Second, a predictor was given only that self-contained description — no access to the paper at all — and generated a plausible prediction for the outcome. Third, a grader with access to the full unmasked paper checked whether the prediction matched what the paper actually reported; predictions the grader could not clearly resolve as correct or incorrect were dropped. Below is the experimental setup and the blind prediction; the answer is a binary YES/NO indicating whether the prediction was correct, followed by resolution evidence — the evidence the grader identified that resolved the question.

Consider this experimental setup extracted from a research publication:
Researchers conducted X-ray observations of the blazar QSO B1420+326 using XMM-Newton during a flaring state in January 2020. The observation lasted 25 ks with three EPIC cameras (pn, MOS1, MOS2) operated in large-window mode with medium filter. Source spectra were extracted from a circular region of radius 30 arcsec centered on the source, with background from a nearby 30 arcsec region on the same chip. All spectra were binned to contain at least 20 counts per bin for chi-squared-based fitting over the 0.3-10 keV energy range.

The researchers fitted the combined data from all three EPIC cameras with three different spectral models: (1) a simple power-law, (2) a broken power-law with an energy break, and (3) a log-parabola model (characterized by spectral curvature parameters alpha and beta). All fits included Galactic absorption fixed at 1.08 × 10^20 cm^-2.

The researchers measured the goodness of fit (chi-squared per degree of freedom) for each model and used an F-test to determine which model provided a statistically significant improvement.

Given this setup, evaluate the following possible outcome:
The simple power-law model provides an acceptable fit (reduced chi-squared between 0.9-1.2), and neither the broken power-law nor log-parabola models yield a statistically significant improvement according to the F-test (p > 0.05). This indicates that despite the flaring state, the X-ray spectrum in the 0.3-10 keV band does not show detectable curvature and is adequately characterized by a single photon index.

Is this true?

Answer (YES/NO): NO